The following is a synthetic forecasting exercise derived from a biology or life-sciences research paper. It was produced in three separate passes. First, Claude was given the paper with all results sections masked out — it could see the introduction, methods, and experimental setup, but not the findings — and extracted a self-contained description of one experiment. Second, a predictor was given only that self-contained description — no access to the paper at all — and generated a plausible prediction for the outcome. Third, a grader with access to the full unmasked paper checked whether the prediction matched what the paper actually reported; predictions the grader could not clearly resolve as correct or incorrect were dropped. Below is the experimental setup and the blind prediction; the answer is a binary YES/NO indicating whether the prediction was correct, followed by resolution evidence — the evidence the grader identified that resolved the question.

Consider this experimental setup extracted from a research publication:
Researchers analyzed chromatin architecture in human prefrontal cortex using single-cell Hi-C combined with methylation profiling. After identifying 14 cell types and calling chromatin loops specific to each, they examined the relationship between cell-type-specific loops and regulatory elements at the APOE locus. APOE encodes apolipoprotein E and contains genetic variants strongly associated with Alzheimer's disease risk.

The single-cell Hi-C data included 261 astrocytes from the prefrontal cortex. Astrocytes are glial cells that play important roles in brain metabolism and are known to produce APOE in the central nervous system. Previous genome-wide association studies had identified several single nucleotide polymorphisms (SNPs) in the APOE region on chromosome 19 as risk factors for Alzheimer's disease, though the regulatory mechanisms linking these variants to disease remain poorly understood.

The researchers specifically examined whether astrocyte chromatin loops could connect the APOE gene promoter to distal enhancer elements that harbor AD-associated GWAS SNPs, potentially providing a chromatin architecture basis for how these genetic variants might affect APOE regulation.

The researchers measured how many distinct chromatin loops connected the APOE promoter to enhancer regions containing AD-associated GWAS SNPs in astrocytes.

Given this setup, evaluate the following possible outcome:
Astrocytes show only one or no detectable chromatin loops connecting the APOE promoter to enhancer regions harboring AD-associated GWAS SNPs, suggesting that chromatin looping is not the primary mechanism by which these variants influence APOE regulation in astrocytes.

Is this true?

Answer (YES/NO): NO